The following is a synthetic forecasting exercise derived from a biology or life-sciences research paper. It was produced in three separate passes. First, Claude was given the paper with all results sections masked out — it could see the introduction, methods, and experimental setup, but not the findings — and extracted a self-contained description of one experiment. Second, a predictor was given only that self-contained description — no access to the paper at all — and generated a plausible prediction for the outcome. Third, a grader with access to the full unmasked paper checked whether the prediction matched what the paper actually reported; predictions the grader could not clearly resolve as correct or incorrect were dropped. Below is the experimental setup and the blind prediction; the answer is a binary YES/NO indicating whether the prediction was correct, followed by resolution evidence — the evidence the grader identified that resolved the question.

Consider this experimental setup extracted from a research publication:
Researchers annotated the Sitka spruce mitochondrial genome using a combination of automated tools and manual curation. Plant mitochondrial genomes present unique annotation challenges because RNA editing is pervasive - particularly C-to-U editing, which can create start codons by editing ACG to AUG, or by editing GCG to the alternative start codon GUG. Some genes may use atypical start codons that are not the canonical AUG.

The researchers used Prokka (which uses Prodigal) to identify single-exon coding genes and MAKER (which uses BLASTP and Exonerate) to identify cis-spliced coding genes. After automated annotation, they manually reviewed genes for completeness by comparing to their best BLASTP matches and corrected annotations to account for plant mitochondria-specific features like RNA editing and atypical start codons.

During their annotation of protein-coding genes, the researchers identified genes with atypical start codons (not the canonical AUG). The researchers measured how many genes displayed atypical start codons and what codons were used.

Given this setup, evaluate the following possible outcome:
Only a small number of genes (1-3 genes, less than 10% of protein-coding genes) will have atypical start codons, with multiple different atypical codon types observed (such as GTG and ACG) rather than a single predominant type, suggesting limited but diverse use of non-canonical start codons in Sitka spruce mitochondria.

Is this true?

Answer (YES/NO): NO